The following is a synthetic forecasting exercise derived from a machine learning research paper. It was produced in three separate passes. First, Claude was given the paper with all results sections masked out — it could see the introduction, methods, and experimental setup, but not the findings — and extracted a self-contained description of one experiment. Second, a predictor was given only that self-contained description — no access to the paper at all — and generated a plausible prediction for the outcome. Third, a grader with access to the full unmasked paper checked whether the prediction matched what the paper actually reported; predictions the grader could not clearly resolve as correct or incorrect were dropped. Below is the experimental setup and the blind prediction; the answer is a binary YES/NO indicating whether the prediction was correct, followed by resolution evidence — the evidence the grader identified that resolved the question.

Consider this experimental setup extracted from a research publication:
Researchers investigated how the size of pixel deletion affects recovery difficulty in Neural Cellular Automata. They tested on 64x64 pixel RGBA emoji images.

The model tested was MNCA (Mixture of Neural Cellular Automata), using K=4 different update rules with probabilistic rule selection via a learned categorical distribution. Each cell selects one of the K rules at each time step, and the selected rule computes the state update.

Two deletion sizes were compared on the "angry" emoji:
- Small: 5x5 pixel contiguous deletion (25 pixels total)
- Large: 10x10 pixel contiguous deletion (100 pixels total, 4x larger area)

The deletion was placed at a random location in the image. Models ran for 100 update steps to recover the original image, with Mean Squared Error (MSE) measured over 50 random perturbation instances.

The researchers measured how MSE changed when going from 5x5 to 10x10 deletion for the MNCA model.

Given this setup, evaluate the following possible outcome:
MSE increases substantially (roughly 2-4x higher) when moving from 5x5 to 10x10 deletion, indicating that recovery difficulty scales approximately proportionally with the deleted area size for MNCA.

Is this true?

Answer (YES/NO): NO